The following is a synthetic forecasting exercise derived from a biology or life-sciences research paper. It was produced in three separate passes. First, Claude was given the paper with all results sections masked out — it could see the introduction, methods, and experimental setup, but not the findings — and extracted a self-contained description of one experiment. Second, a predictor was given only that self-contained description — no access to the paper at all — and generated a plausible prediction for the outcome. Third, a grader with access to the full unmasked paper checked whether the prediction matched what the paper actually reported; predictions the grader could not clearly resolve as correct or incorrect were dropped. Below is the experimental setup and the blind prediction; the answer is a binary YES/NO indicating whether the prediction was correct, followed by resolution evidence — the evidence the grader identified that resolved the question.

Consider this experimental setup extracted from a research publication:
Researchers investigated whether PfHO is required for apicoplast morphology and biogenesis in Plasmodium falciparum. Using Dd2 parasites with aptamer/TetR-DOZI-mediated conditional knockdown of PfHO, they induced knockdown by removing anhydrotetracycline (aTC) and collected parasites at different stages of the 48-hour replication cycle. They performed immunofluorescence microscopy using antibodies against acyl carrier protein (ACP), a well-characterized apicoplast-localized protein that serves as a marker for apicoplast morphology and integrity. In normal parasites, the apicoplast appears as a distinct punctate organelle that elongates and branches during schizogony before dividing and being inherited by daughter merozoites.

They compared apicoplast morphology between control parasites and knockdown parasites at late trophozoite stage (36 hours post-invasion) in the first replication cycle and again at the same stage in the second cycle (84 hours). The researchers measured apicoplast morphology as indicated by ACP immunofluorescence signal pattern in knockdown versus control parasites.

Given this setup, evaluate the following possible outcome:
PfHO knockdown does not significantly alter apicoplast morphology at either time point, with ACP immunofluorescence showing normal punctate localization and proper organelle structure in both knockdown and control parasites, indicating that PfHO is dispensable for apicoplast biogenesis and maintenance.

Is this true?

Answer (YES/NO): NO